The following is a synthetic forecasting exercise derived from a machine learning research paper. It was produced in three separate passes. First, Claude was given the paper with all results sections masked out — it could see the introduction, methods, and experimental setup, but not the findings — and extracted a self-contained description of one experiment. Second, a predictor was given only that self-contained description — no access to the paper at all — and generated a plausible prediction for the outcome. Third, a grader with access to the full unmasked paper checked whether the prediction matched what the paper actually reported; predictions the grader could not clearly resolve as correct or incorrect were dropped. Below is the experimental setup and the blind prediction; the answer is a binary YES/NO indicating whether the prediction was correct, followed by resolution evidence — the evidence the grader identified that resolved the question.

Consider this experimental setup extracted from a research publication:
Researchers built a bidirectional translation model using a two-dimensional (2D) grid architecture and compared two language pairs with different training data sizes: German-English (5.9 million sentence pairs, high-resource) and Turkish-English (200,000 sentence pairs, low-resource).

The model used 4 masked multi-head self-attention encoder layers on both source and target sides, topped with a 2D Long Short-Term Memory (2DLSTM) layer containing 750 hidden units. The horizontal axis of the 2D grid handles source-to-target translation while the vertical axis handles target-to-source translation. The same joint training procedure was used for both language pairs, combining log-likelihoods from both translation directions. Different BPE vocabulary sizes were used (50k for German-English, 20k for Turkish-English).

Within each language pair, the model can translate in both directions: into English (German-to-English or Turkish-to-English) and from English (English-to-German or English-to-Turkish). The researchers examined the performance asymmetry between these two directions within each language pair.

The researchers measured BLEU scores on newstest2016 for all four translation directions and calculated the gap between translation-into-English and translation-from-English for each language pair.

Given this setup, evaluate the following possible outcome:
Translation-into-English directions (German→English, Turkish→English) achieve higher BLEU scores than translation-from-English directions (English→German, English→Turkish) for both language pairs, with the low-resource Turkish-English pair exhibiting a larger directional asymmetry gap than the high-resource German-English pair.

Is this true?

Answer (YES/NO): YES